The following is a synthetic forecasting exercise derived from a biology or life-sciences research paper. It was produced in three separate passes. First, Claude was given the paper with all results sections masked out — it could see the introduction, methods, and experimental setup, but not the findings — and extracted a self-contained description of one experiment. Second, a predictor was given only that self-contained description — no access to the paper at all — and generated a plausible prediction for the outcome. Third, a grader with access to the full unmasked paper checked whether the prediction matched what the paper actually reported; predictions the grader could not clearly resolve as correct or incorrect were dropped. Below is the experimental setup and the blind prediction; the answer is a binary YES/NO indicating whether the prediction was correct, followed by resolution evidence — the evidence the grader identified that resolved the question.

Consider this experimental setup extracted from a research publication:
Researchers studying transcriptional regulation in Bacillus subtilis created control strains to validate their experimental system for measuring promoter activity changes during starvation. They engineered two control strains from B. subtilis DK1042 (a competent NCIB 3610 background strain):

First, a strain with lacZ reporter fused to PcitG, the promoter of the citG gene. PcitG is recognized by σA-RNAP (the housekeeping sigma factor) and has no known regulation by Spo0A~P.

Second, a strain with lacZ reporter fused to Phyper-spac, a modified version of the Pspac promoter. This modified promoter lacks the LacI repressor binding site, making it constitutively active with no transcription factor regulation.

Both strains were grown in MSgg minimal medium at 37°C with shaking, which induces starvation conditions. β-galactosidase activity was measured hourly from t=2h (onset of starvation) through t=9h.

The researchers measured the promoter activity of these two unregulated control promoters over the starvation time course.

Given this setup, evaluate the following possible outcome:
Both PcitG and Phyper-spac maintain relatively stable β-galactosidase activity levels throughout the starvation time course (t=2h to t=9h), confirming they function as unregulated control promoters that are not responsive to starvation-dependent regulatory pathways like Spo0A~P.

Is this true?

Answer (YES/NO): NO